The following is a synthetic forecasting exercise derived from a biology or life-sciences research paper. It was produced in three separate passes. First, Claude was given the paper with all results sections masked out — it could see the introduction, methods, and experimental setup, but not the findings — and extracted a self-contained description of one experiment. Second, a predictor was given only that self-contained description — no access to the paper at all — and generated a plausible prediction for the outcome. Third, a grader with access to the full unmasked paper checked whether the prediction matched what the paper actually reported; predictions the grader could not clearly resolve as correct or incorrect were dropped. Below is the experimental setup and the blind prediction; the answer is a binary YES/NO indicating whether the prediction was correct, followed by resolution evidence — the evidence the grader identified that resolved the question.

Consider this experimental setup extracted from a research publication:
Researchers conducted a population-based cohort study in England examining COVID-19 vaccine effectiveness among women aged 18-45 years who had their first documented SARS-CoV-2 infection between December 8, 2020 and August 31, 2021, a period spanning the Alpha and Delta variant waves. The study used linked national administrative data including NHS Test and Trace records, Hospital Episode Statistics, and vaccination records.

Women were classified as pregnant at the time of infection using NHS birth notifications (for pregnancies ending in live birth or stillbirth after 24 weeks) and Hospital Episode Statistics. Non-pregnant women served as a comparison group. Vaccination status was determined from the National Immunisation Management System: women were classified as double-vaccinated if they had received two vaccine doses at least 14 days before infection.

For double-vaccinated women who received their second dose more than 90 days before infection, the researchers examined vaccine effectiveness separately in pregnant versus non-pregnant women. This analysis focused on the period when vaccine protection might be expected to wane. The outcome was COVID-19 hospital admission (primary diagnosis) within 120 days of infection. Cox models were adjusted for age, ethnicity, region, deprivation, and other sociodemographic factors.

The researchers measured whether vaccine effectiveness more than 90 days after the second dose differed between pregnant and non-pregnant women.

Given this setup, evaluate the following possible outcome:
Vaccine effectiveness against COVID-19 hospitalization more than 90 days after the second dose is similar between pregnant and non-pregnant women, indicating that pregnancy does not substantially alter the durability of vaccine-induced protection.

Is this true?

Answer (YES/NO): YES